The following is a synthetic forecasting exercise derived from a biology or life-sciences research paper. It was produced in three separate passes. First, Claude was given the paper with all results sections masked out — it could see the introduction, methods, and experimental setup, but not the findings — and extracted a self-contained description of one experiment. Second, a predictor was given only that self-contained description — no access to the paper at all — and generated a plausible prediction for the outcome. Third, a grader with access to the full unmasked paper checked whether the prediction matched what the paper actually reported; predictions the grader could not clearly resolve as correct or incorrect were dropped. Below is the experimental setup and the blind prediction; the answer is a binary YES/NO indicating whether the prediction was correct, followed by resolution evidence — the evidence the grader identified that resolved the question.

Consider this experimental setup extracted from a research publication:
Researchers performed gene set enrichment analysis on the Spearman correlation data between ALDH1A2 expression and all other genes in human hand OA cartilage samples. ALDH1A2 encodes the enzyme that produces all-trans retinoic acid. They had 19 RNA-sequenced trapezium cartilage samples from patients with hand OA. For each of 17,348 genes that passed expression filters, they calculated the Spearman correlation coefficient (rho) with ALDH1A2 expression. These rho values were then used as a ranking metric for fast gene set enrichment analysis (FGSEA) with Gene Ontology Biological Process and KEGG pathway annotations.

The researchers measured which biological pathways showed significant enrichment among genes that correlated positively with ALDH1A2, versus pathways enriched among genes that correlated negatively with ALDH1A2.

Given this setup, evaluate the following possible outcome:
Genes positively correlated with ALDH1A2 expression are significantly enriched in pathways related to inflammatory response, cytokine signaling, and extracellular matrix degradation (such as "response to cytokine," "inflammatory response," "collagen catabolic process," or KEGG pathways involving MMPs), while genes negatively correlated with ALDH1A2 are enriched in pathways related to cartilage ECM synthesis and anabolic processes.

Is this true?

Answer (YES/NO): NO